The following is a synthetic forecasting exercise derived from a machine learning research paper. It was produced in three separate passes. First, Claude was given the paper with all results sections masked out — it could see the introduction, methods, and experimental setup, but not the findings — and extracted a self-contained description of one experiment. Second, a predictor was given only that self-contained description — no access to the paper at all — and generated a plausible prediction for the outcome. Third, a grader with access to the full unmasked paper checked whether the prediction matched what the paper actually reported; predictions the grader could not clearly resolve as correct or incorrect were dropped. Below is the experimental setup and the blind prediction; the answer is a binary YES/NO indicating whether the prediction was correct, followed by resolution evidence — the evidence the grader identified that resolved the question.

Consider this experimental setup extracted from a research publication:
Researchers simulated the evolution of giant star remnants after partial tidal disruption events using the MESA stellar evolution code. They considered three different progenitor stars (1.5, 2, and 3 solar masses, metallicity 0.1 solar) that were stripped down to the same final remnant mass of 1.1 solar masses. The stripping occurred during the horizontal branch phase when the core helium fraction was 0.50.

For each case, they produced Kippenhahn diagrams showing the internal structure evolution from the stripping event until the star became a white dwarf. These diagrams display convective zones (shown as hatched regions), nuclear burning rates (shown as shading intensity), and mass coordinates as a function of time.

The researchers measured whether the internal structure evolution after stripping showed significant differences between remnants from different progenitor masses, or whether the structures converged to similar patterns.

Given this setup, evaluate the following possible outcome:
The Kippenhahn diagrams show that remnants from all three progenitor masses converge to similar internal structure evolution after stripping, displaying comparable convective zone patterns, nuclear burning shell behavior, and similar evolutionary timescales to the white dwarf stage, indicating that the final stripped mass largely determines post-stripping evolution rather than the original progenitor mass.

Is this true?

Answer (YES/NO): YES